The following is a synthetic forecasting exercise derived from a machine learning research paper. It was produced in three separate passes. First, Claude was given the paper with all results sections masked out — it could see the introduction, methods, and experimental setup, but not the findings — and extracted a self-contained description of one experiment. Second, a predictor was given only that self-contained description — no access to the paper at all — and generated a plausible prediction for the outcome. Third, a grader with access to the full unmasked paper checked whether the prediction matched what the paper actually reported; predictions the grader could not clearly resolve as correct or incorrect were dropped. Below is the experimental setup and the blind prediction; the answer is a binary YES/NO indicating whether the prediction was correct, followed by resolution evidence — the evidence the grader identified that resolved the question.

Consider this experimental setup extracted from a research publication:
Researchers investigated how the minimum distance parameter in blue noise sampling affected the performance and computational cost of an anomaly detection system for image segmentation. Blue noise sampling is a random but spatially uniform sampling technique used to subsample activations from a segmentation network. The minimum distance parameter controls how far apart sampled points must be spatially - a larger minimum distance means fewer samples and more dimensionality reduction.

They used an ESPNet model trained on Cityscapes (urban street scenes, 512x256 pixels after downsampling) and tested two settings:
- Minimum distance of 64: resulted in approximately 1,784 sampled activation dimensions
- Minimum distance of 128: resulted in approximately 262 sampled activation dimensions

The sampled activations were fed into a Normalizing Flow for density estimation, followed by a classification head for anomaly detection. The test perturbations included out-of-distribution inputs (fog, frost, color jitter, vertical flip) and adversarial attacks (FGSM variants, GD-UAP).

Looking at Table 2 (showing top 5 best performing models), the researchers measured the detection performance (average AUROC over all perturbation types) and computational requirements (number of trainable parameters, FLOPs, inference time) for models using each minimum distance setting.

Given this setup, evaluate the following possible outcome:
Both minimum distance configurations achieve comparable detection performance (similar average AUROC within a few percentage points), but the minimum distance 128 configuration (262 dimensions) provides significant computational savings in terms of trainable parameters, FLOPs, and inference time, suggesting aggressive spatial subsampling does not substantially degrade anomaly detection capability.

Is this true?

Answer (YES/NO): NO